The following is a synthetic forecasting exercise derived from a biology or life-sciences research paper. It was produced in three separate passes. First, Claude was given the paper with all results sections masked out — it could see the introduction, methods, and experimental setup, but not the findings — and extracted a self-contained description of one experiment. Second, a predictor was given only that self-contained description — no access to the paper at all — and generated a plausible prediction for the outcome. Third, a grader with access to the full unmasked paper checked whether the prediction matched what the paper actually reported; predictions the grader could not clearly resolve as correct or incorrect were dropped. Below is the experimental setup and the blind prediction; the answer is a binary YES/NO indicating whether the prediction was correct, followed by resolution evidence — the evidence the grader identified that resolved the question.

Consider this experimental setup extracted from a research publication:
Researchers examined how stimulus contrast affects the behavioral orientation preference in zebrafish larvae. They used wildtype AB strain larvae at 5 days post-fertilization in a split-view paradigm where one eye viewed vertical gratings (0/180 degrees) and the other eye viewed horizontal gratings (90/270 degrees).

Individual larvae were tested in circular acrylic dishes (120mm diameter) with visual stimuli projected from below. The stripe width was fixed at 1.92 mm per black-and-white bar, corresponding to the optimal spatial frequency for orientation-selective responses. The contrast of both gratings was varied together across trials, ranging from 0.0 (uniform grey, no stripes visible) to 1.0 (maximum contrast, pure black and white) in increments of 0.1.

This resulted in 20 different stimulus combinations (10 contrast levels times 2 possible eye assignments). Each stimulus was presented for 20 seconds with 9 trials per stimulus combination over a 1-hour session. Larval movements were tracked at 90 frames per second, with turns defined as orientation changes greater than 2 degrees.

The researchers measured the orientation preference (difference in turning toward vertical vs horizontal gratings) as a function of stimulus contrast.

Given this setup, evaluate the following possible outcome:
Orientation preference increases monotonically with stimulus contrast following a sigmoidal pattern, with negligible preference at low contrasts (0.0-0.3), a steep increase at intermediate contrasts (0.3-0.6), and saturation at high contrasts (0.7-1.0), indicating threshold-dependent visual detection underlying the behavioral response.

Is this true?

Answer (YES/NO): NO